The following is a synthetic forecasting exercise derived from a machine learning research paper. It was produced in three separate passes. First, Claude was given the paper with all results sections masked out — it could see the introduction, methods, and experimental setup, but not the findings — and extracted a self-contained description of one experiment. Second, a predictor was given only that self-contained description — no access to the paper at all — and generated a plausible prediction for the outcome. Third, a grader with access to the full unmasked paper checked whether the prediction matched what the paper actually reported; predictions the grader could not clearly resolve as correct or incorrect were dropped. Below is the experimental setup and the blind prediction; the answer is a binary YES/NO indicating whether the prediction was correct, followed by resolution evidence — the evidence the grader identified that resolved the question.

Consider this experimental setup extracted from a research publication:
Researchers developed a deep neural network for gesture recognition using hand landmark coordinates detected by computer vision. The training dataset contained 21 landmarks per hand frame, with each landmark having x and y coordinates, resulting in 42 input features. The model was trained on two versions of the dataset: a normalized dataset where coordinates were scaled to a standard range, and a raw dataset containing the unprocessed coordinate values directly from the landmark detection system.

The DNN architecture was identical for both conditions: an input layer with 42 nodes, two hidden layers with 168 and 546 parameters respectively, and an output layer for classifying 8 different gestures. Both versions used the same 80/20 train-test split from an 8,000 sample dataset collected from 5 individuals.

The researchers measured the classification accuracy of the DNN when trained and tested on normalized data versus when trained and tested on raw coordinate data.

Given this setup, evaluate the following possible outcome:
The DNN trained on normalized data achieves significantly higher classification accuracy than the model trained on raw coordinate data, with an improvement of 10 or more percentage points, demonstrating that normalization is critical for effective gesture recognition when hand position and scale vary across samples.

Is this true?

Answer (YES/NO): NO